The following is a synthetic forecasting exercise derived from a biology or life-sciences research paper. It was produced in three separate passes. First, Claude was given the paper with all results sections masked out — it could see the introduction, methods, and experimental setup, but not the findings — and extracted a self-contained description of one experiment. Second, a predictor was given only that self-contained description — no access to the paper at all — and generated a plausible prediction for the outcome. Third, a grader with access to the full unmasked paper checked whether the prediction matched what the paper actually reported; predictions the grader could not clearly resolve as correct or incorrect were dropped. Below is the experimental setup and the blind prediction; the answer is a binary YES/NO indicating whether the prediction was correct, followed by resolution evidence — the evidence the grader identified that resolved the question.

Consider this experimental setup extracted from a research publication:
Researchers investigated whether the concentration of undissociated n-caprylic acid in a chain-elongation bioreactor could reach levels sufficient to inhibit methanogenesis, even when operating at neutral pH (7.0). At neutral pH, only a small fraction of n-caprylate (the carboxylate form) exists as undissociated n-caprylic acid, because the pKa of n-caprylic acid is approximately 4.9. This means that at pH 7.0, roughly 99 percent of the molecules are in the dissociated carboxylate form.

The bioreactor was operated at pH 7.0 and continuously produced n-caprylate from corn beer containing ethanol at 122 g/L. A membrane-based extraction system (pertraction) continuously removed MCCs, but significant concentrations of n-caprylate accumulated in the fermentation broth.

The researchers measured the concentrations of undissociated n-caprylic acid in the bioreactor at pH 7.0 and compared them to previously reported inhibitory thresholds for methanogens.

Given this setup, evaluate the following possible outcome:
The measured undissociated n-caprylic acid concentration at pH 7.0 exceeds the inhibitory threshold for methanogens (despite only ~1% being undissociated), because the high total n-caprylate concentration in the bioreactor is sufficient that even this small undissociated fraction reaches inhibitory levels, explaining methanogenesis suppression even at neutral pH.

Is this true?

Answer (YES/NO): YES